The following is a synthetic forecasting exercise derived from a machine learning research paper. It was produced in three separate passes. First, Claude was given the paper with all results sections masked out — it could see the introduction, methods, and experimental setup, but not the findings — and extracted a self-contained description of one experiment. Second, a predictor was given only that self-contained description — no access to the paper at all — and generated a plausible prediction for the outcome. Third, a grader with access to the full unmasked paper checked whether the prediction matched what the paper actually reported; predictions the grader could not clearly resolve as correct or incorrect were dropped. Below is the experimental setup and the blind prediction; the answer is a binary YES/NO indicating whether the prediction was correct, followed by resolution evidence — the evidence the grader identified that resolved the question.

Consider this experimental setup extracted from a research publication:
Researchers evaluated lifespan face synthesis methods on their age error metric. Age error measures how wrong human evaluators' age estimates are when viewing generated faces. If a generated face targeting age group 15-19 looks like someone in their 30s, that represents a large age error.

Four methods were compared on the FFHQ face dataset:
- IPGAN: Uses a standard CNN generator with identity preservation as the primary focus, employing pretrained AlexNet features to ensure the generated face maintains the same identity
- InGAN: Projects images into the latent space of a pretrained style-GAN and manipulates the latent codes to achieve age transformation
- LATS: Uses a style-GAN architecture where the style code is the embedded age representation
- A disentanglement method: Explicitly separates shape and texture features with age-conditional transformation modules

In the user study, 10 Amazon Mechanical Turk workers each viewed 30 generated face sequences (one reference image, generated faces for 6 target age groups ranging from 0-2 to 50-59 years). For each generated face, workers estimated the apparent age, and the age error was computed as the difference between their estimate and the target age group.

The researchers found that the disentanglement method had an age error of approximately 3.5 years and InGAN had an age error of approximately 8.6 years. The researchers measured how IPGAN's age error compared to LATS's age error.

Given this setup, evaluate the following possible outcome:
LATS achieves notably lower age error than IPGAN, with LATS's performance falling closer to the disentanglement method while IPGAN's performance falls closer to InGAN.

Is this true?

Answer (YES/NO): YES